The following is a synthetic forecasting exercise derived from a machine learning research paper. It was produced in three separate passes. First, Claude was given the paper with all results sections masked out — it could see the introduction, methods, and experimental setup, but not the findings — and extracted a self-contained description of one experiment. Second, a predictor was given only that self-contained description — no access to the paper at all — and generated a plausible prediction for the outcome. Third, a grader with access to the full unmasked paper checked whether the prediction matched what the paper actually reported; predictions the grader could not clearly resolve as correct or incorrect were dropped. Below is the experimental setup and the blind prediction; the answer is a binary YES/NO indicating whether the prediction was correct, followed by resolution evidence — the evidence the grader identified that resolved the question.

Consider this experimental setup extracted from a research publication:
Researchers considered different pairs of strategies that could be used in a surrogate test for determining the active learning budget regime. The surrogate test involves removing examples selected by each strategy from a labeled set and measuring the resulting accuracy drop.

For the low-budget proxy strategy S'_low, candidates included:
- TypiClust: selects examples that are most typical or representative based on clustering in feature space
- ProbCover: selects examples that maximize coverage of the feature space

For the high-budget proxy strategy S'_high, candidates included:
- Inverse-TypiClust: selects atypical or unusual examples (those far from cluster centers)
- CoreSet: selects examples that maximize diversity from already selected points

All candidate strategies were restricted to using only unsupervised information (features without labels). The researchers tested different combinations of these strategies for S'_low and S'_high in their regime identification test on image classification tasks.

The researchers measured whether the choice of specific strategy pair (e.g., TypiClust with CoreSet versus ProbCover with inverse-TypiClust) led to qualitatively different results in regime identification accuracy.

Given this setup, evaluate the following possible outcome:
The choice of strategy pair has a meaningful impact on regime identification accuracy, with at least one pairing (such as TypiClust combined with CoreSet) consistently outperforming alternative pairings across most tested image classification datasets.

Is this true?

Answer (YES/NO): NO